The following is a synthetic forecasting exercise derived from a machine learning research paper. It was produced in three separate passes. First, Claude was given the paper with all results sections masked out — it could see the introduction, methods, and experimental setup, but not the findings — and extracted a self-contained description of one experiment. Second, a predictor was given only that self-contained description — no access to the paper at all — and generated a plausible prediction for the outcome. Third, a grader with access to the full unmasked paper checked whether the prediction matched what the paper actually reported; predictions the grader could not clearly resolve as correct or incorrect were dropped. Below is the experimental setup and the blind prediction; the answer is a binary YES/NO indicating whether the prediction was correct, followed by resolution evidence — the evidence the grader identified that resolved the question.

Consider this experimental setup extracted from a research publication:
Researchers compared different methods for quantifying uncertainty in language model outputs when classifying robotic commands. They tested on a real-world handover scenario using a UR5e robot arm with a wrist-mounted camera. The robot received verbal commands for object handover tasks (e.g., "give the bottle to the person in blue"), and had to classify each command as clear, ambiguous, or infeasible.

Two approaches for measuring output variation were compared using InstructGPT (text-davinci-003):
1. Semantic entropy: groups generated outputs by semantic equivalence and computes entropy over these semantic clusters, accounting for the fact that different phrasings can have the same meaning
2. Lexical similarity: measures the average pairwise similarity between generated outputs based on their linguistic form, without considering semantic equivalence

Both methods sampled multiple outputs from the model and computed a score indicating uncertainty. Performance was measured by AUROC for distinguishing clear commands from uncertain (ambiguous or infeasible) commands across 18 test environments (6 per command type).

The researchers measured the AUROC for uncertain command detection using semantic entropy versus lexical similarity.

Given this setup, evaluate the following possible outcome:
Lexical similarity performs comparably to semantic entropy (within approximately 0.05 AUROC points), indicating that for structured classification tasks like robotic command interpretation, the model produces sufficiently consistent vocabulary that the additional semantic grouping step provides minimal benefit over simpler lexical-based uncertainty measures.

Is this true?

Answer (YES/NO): NO